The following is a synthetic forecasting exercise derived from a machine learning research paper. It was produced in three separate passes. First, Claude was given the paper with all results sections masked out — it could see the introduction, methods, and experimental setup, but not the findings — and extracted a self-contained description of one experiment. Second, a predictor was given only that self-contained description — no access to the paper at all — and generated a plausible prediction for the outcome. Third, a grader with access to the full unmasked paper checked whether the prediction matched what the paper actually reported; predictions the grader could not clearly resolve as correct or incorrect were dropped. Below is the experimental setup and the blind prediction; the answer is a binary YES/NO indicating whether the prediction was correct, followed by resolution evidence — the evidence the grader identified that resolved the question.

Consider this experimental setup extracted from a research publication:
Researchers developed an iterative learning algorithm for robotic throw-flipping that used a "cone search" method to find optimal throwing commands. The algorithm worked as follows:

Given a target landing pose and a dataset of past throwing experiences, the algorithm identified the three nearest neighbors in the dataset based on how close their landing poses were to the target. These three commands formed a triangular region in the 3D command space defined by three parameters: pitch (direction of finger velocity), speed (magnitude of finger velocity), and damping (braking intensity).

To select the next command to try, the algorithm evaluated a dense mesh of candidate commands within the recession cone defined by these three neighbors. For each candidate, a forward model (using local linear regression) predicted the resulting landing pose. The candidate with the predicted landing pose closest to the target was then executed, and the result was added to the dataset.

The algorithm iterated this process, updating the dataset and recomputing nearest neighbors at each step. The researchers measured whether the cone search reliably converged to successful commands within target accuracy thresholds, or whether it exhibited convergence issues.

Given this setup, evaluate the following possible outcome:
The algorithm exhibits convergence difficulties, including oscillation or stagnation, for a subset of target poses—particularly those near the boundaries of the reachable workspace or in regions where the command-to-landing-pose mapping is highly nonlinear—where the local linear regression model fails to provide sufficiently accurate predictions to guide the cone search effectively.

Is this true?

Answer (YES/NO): YES